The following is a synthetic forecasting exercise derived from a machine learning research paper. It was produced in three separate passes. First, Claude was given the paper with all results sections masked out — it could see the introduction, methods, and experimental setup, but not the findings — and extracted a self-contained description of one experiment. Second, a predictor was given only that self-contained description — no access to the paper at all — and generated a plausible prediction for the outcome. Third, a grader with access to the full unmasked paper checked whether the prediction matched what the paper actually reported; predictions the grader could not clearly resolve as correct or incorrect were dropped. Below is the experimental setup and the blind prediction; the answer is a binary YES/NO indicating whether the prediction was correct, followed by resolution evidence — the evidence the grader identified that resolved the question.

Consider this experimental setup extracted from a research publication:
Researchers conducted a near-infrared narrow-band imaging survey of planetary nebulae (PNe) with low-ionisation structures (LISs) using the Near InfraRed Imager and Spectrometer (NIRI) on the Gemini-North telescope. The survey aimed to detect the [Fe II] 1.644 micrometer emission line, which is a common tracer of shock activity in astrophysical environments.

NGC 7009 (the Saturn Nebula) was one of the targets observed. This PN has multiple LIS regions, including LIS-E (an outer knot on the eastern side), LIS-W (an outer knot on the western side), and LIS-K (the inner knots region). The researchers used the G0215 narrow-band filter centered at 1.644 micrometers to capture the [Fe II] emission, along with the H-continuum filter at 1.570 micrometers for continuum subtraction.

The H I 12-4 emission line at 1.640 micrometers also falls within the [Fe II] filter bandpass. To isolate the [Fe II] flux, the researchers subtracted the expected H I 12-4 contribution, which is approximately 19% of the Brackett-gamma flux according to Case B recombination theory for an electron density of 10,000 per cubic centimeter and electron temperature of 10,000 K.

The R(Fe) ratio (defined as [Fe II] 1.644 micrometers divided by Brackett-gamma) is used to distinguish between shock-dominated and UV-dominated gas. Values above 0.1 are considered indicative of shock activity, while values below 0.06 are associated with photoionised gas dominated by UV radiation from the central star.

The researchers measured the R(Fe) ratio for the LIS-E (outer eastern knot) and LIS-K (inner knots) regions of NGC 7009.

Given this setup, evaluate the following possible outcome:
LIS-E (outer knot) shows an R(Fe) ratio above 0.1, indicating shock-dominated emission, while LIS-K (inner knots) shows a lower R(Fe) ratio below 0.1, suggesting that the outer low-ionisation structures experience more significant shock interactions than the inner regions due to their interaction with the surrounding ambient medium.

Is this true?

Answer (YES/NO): NO